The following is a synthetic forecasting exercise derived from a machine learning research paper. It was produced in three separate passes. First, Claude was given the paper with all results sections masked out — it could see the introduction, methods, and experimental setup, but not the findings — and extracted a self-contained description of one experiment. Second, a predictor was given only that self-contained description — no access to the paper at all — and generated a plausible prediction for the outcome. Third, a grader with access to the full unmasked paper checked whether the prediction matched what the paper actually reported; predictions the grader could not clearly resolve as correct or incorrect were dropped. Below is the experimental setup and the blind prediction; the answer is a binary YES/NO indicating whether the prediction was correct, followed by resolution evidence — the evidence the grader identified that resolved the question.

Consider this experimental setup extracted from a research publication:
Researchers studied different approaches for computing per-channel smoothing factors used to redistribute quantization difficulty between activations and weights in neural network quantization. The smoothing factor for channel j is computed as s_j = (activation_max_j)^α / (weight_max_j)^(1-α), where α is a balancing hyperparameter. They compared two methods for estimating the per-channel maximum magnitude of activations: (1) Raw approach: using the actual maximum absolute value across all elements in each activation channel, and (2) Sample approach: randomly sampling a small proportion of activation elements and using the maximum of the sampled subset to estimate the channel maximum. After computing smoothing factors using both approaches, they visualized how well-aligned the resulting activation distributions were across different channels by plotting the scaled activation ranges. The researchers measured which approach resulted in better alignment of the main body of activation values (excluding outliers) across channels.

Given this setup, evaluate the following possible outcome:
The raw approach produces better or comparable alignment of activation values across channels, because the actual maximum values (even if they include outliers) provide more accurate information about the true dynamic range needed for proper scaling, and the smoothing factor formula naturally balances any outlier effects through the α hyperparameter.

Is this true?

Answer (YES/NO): NO